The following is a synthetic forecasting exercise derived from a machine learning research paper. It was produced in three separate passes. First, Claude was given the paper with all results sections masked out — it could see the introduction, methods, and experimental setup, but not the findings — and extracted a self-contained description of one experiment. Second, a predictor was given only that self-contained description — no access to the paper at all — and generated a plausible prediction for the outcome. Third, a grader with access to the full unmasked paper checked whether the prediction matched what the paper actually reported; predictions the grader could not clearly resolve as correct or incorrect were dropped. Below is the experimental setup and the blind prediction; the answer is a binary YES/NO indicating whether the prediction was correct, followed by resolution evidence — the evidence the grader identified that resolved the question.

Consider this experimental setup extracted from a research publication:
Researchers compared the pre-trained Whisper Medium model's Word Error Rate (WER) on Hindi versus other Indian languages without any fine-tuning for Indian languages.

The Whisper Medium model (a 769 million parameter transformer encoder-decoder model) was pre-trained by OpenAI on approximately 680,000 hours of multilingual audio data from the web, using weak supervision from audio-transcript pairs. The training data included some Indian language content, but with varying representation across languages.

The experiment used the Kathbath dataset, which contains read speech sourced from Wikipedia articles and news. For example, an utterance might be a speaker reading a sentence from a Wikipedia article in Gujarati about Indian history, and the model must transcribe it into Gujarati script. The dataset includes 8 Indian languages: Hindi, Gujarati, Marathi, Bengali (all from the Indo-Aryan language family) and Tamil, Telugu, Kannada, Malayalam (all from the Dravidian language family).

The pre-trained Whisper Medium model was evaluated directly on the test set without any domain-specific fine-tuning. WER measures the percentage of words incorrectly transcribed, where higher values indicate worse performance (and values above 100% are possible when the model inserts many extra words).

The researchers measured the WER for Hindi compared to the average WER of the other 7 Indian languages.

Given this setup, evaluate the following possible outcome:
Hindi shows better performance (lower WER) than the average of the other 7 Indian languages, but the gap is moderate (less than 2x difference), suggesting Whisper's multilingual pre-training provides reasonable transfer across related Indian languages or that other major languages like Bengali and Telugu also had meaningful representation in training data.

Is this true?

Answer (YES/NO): NO